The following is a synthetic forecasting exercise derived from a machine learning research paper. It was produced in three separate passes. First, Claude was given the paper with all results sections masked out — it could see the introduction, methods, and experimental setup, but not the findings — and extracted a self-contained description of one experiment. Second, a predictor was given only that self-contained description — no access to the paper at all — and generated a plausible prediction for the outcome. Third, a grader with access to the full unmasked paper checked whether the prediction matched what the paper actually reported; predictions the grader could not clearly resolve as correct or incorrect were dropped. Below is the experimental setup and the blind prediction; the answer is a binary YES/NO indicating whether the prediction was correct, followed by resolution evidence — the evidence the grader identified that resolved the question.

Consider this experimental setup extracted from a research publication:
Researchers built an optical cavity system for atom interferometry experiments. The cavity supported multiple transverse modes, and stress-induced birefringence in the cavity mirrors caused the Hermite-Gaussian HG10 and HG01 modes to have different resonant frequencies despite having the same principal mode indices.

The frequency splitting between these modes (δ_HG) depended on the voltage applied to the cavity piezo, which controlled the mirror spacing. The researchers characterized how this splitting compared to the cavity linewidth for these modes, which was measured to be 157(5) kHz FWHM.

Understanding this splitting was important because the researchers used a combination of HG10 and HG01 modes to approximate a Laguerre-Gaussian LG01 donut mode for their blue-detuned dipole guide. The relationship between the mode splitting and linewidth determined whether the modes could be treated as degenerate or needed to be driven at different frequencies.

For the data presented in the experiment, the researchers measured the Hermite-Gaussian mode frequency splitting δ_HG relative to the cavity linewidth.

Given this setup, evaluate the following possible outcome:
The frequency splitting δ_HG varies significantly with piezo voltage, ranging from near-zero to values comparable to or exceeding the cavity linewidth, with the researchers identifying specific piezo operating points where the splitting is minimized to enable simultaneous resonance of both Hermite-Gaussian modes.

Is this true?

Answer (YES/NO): NO